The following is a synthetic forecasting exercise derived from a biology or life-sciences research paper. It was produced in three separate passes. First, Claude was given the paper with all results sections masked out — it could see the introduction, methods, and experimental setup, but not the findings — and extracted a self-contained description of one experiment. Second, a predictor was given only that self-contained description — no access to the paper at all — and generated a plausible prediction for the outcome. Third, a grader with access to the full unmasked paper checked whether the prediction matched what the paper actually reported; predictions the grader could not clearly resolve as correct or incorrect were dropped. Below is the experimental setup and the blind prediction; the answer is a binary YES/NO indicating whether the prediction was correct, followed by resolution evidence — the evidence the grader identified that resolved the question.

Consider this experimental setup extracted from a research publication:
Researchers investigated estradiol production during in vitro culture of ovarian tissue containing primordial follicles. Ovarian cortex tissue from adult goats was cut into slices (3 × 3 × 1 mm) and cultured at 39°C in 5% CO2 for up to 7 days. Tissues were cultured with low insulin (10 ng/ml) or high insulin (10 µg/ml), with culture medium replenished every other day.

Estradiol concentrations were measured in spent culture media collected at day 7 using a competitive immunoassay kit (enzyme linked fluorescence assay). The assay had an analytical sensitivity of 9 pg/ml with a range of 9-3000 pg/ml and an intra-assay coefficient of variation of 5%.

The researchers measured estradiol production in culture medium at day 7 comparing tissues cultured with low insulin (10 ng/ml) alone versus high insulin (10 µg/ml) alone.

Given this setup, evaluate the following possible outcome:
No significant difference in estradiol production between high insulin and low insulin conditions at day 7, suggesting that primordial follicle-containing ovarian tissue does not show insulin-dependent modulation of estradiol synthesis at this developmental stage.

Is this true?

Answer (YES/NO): NO